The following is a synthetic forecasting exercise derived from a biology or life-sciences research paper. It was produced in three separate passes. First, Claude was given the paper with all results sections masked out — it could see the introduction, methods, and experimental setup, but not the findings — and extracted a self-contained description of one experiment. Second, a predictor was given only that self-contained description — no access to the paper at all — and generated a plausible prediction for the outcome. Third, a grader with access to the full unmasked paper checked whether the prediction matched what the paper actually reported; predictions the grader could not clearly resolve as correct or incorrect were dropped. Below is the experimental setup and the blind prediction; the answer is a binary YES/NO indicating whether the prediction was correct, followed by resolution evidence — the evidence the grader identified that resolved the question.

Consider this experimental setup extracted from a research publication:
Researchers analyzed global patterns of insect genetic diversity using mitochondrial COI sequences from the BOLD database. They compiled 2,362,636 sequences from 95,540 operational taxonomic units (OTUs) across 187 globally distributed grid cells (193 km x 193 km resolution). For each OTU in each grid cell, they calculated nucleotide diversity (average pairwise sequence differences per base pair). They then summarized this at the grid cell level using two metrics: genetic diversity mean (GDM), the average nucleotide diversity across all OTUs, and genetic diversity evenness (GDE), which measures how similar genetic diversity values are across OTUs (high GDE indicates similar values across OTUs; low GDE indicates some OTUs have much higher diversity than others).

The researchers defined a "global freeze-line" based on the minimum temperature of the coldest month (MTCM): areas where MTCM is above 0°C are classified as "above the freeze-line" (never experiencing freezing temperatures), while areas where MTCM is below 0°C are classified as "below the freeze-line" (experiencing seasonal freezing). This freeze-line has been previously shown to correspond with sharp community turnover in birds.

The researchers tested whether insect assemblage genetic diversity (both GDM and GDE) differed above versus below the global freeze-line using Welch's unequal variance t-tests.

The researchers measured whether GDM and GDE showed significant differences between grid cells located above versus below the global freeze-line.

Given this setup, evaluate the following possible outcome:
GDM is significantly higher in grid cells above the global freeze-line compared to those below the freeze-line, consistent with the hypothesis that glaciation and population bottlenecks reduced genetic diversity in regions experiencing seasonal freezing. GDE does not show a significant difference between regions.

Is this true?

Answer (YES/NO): NO